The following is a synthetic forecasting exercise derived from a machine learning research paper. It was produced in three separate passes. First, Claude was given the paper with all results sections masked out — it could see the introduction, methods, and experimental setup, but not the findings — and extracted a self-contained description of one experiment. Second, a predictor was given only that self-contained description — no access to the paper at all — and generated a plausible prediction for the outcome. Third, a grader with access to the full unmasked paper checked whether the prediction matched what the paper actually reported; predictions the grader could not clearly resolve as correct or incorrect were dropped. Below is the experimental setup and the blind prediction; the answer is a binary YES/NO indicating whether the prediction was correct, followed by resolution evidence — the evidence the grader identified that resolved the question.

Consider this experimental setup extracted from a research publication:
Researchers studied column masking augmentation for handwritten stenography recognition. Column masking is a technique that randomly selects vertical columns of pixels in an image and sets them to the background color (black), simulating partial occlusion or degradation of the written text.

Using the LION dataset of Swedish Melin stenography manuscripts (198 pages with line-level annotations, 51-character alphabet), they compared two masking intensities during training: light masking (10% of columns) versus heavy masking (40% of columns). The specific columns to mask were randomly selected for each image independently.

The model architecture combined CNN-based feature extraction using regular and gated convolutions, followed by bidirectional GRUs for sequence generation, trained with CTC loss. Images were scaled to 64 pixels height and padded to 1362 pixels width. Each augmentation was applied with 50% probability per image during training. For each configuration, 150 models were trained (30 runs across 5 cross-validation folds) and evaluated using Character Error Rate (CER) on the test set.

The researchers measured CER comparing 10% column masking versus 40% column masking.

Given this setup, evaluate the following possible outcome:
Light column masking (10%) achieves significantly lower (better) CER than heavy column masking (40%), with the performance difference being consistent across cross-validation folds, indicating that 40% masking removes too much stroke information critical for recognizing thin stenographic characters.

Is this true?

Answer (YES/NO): YES